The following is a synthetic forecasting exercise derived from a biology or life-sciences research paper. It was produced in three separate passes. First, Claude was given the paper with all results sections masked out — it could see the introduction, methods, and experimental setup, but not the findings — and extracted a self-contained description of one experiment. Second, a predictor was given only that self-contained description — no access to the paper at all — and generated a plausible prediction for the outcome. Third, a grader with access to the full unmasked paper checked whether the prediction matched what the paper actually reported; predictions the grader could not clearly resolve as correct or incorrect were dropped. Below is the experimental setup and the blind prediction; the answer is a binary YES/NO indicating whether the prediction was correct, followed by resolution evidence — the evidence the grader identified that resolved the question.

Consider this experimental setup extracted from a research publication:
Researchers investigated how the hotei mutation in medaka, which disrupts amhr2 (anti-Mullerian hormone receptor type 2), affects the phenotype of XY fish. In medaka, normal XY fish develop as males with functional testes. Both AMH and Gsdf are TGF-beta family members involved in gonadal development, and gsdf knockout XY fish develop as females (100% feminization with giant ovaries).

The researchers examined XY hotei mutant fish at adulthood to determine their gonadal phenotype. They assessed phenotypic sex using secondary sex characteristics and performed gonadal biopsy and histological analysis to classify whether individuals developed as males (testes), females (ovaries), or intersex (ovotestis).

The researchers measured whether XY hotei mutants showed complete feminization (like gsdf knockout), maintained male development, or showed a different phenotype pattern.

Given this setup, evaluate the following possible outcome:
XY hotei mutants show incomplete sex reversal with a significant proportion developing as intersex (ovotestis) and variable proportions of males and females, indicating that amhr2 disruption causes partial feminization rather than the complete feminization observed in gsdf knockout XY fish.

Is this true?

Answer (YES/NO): NO